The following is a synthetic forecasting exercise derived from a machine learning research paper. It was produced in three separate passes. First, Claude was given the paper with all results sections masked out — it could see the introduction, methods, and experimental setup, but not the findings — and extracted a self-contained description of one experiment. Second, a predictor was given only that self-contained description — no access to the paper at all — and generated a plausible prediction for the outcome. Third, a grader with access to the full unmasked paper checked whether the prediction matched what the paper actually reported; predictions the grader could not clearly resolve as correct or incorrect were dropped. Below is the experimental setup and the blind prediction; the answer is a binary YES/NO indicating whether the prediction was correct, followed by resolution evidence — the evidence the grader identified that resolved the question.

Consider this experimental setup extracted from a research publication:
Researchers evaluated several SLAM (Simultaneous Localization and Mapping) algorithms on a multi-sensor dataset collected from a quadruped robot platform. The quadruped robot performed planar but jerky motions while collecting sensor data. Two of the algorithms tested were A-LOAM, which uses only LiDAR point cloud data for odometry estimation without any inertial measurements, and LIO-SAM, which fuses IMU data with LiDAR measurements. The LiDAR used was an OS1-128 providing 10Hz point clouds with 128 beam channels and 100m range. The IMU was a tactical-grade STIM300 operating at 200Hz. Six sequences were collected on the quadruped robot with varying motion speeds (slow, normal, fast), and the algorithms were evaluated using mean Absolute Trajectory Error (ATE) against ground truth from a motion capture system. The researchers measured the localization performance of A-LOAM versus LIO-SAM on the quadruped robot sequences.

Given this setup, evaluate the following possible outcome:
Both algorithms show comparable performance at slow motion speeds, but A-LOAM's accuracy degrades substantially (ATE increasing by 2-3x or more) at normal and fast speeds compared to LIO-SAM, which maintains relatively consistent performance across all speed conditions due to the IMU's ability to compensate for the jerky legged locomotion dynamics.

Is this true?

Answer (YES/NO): NO